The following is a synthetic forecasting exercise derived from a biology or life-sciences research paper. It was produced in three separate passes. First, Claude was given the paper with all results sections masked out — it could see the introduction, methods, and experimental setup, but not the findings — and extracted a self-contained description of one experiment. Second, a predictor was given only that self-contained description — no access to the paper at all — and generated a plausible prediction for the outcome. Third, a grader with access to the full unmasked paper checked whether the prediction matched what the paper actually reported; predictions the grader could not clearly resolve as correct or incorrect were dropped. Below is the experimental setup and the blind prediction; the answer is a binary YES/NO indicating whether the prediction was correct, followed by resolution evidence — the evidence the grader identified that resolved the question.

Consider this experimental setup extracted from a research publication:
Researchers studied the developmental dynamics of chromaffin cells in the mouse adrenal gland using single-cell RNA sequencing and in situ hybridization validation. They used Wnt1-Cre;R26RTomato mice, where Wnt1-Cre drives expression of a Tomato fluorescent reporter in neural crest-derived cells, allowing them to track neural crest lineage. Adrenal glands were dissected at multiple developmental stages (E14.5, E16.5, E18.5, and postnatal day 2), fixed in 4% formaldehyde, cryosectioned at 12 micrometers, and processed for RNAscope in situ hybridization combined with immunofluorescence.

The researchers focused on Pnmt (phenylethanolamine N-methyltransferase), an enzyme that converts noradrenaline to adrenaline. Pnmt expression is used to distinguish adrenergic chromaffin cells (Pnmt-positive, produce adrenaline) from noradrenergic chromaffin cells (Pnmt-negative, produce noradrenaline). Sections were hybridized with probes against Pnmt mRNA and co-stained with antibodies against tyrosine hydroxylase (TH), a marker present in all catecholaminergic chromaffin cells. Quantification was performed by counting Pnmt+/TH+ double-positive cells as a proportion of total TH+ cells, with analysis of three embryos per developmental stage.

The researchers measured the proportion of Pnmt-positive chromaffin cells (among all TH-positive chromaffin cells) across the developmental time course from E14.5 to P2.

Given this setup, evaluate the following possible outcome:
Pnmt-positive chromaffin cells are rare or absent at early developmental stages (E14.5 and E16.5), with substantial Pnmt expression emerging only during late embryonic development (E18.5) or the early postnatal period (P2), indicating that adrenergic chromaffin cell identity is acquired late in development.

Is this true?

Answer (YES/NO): NO